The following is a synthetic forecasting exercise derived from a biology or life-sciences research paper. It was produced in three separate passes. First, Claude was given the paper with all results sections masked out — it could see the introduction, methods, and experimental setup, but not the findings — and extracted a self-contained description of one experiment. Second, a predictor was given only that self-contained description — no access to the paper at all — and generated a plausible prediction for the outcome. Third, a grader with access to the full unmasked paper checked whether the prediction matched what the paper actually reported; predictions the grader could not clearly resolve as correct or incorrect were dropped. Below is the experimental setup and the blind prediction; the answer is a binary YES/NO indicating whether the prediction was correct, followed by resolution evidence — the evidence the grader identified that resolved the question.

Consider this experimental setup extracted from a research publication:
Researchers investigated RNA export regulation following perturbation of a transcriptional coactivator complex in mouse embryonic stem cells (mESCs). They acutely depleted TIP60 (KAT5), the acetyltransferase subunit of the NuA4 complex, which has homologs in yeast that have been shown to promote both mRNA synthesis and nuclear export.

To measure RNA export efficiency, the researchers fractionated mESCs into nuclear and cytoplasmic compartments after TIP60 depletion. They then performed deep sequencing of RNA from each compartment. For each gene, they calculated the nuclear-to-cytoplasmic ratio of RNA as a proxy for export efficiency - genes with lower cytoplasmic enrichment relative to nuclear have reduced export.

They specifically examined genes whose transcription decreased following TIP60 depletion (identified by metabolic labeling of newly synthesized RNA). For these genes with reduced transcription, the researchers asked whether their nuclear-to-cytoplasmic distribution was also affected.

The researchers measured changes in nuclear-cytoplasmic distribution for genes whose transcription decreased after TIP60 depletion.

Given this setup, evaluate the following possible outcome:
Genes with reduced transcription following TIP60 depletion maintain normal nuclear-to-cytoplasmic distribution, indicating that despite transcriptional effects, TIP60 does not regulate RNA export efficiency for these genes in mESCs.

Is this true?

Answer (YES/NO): NO